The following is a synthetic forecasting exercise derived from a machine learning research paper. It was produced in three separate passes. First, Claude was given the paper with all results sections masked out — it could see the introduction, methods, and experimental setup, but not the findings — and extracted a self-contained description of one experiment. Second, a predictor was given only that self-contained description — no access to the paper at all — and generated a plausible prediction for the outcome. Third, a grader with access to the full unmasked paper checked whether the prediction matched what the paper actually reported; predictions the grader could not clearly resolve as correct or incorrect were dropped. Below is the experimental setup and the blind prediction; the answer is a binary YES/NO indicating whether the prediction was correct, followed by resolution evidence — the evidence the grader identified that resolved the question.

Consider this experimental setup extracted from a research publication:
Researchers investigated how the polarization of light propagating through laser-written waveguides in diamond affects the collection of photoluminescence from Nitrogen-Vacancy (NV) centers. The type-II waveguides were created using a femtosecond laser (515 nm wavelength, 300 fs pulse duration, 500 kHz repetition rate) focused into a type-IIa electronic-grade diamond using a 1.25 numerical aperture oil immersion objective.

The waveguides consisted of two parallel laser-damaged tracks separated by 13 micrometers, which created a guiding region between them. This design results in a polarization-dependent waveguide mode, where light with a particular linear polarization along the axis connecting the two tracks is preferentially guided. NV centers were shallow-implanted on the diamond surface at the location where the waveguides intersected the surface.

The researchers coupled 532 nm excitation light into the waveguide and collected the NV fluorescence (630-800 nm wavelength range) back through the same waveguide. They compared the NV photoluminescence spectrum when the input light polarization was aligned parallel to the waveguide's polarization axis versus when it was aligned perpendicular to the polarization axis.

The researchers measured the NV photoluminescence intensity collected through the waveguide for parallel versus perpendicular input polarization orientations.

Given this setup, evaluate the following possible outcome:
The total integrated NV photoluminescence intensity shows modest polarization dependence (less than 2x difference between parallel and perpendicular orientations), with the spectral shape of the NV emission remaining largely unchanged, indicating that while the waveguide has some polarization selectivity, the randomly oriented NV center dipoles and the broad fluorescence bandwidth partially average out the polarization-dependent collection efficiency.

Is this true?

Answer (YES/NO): NO